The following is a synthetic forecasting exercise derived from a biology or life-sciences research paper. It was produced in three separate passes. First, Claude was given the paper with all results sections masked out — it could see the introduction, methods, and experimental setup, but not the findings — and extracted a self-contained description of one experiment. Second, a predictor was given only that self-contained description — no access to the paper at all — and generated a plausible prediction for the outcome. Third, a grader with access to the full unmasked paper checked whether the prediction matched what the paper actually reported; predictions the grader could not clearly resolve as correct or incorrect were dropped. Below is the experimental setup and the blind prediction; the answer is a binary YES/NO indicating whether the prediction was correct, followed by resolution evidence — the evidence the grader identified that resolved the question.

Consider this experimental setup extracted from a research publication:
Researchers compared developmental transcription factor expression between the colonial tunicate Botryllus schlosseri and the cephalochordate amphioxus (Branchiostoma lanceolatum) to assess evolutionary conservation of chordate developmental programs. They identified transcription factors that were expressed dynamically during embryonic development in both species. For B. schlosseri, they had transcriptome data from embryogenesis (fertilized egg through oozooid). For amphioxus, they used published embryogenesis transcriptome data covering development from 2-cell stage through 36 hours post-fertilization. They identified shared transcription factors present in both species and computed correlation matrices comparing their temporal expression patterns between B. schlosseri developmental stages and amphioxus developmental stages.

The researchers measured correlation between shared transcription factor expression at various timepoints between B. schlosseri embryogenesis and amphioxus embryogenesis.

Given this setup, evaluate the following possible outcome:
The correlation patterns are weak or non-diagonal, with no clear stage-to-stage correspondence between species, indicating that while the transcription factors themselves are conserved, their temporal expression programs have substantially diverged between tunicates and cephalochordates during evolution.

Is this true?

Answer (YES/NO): NO